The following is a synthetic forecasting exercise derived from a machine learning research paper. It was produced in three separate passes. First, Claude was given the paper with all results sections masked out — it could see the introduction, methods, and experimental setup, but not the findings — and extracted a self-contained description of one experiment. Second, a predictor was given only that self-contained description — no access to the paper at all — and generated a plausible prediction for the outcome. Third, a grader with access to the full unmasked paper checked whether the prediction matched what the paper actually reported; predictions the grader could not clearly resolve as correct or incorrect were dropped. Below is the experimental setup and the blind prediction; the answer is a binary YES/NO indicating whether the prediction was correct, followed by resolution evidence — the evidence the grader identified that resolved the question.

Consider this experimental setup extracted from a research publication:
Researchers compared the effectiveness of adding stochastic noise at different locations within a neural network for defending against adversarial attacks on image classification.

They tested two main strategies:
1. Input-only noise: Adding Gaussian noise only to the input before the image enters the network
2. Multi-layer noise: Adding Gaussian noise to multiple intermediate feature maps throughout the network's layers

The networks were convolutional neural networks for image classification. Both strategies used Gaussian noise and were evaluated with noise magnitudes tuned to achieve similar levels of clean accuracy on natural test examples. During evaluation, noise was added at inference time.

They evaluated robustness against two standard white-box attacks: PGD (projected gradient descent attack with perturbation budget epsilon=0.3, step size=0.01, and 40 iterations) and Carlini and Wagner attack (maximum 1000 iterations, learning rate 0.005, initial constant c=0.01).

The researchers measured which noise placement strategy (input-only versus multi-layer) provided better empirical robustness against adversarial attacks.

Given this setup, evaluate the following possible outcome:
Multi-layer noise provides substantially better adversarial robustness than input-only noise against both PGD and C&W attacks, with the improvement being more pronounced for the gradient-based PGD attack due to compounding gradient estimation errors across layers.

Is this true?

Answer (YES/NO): NO